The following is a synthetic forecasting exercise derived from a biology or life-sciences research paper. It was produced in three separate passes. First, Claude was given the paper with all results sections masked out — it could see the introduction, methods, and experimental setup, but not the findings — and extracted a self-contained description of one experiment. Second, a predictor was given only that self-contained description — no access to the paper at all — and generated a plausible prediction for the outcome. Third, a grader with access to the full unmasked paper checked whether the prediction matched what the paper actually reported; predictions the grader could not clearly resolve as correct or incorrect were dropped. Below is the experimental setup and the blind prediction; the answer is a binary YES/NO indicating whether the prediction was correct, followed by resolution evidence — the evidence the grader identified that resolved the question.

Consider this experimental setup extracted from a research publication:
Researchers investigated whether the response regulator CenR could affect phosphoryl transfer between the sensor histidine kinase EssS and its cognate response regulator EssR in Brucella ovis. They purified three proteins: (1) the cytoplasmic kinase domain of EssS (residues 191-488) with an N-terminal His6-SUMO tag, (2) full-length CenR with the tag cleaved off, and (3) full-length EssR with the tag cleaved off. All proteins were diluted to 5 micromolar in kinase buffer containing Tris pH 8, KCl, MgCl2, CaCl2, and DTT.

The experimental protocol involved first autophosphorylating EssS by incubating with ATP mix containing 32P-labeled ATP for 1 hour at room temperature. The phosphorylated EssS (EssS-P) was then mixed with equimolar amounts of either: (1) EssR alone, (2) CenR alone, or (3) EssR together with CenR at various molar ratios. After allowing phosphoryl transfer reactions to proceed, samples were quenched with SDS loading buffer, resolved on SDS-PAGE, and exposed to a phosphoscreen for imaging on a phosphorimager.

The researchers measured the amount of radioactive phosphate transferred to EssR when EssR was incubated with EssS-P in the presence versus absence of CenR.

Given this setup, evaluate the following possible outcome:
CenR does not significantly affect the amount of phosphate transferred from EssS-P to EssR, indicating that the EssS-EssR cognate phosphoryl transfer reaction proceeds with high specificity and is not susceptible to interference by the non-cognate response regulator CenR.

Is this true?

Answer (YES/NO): NO